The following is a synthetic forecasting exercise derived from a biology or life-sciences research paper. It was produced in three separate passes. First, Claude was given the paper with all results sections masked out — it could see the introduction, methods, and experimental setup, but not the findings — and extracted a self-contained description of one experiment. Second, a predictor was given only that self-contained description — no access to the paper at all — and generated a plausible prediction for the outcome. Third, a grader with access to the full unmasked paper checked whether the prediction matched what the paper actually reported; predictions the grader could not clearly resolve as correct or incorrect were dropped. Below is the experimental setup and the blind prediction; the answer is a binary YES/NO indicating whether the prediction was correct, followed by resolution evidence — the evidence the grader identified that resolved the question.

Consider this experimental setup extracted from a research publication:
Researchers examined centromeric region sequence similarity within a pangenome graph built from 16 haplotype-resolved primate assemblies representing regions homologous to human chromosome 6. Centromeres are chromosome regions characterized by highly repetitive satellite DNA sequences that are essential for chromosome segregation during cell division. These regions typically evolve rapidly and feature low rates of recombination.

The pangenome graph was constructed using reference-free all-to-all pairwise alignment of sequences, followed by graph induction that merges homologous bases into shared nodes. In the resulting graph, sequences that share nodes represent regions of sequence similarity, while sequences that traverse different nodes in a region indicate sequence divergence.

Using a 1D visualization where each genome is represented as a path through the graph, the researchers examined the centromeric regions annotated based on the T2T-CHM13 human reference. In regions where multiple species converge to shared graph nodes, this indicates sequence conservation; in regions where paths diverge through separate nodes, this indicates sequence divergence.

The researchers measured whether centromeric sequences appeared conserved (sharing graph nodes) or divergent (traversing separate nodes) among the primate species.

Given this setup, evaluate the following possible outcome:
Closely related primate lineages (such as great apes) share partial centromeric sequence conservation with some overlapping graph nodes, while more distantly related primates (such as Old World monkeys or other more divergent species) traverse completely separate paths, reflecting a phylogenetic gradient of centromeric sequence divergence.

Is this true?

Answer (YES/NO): NO